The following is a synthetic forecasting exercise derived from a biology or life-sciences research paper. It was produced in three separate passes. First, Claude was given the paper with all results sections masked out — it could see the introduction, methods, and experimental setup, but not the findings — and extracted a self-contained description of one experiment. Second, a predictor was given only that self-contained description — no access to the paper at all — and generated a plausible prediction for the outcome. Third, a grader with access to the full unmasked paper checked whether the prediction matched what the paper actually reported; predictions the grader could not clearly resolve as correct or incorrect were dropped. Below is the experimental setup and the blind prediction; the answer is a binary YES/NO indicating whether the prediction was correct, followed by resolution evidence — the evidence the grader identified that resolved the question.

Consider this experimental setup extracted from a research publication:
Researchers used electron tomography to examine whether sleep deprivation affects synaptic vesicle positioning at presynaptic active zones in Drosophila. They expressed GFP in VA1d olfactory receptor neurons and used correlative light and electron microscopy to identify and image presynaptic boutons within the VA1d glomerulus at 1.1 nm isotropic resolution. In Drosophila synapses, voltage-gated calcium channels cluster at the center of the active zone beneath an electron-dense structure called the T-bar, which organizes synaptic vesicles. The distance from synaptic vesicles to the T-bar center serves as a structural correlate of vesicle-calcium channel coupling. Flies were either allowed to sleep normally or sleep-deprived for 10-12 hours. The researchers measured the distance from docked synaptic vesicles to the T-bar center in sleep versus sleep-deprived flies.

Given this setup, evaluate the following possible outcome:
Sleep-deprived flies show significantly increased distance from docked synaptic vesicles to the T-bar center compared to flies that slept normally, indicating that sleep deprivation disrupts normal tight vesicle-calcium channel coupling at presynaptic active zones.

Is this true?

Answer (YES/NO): YES